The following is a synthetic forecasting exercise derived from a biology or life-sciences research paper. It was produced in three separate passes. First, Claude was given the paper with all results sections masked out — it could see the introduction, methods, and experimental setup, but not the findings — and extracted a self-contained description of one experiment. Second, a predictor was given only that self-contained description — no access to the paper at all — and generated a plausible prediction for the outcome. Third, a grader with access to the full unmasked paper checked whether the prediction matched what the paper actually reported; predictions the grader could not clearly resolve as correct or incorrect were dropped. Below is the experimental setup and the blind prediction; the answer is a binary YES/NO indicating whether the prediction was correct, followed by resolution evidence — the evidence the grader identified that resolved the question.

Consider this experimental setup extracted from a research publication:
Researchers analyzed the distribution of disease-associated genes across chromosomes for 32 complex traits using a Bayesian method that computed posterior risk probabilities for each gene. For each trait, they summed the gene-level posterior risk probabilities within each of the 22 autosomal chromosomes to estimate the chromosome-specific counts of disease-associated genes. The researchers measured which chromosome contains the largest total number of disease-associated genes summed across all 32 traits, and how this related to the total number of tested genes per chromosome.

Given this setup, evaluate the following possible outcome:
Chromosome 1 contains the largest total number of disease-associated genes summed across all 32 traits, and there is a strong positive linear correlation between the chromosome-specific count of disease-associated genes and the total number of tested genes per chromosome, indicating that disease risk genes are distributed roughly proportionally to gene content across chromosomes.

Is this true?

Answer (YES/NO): NO